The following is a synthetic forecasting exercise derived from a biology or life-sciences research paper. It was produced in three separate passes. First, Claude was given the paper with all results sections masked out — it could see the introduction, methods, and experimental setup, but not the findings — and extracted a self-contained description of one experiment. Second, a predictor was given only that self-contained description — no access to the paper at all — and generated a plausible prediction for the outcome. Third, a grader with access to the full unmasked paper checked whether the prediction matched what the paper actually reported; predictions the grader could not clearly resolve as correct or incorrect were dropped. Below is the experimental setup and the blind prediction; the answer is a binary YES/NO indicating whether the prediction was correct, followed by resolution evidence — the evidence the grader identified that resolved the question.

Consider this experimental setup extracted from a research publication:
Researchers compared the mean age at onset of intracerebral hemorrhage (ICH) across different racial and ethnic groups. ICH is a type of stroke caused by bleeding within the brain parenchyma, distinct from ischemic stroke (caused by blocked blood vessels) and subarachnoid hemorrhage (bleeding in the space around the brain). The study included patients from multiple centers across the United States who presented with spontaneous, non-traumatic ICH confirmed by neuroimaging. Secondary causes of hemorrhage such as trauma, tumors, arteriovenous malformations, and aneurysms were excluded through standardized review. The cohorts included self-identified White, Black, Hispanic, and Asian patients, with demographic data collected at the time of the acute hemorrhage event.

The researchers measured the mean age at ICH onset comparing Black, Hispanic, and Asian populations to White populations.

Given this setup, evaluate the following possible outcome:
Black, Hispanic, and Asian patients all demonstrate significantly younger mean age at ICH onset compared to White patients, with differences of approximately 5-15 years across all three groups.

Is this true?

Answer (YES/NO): YES